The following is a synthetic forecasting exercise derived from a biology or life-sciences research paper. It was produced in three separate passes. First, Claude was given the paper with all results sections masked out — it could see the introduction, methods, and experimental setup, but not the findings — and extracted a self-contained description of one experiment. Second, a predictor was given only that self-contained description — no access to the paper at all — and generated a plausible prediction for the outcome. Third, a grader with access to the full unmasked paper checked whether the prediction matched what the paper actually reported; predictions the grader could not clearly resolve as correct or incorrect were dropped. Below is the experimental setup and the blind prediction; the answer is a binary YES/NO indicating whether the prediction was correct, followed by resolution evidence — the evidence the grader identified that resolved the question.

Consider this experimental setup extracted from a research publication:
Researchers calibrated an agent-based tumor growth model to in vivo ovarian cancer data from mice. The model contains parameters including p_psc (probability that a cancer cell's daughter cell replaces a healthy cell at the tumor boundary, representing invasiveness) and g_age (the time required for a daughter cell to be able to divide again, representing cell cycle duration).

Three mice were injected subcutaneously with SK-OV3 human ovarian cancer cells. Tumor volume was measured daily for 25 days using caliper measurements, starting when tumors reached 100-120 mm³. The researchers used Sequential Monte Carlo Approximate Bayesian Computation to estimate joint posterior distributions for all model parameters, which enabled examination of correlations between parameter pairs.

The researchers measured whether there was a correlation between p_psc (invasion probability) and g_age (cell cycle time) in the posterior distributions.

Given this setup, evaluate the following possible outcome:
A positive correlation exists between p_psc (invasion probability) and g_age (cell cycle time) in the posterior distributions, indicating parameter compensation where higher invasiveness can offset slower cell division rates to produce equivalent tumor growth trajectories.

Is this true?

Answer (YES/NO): YES